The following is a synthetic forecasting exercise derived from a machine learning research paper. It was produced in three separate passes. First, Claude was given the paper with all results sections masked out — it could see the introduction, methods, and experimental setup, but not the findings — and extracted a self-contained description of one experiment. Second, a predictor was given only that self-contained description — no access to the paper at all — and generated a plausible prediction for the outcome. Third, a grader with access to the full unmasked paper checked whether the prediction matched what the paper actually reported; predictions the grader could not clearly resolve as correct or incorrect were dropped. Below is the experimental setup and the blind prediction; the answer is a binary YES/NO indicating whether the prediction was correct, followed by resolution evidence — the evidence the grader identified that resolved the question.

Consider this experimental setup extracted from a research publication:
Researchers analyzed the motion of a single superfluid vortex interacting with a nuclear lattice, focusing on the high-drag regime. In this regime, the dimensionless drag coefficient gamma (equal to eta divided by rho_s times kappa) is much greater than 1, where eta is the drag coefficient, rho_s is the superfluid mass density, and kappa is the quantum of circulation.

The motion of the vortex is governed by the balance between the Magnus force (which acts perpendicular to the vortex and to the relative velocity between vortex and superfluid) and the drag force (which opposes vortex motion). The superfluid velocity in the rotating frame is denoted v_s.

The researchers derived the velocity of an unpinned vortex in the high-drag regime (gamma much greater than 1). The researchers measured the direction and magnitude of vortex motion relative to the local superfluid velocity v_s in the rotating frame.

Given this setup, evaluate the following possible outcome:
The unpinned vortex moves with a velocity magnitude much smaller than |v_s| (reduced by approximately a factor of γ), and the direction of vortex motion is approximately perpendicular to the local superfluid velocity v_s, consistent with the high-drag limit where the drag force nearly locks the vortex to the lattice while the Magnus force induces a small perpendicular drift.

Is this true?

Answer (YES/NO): YES